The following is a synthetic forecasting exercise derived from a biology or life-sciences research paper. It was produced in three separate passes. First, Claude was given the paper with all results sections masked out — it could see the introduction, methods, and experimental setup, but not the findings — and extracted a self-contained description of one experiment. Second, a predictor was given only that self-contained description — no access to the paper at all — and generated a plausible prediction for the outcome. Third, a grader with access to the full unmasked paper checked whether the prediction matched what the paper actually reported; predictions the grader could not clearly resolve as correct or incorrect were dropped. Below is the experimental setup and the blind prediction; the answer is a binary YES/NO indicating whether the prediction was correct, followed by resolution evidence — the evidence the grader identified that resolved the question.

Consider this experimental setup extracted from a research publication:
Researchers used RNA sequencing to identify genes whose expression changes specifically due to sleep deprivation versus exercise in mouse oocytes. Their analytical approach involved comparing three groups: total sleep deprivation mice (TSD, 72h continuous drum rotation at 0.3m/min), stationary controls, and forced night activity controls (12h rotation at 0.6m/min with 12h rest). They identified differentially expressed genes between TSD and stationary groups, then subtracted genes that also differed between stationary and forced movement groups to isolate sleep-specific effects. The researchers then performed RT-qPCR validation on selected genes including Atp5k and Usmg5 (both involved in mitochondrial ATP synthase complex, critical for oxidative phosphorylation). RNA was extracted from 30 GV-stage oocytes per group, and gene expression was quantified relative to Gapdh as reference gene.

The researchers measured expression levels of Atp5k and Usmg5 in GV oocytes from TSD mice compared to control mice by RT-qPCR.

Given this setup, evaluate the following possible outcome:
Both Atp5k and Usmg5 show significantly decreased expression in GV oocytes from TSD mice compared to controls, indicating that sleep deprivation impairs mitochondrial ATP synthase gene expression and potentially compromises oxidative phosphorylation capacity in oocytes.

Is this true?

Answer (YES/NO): YES